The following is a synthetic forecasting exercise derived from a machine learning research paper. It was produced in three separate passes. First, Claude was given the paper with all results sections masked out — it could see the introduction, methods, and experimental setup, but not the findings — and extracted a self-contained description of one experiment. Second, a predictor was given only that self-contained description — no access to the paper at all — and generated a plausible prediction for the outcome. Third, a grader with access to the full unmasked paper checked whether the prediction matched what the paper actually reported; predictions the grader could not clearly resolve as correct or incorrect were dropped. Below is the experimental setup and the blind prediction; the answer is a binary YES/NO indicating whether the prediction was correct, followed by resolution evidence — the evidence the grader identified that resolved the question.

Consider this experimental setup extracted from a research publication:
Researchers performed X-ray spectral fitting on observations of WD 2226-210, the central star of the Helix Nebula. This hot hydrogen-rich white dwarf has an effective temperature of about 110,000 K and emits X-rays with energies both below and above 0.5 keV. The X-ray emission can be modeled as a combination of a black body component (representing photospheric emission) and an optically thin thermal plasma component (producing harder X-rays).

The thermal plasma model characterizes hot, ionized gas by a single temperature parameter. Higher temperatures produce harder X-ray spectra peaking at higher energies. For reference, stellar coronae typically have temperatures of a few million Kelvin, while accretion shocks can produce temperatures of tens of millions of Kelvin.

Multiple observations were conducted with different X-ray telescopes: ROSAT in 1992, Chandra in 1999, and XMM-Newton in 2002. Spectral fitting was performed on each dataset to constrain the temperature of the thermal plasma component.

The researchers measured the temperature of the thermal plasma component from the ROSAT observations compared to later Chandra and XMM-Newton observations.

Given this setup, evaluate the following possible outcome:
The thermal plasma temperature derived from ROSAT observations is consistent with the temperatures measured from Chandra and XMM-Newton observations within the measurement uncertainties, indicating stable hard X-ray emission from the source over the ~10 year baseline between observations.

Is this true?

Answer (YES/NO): NO